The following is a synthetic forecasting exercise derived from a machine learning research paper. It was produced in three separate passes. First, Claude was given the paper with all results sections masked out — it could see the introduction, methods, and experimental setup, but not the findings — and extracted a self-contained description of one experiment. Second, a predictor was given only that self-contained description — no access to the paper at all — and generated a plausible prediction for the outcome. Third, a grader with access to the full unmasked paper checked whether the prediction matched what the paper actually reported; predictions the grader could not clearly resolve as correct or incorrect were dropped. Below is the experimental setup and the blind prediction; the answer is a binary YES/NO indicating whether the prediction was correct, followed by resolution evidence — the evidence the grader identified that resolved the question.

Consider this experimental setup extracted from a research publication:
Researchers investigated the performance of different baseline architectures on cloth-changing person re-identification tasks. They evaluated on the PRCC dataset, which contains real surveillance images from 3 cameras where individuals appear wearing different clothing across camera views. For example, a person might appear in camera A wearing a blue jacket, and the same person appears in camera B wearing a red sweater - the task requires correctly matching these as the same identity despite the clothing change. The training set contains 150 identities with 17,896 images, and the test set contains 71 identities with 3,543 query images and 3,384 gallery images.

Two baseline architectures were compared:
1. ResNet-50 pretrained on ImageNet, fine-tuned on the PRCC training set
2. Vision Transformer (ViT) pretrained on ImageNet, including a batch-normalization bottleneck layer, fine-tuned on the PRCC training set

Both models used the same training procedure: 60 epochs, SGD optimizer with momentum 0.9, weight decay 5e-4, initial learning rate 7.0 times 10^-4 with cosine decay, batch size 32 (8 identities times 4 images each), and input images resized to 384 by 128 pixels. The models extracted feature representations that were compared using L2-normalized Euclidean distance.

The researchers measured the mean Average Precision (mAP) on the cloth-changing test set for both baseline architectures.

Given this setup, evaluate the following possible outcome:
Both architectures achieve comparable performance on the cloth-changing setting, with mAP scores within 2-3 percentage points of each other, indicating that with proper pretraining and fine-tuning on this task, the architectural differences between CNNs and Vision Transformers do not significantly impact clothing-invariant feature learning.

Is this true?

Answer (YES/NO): NO